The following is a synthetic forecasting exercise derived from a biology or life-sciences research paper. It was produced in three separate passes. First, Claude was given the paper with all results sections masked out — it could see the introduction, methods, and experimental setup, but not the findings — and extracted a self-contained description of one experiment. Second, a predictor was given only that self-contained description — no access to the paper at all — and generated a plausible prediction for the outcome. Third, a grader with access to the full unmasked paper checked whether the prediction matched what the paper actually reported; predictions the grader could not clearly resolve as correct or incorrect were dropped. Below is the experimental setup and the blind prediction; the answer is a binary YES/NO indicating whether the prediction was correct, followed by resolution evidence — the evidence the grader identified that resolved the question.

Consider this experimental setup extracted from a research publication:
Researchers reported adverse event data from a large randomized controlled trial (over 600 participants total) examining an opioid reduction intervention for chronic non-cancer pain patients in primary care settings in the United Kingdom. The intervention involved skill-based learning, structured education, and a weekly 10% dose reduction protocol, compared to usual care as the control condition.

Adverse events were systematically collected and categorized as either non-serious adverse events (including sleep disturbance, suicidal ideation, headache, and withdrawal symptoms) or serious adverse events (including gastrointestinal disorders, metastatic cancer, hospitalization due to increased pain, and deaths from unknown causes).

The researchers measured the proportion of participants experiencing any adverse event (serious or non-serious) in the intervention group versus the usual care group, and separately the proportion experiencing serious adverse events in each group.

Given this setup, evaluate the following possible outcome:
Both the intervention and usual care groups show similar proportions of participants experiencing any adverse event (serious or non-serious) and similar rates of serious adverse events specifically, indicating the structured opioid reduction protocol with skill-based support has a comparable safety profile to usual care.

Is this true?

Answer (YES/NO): NO